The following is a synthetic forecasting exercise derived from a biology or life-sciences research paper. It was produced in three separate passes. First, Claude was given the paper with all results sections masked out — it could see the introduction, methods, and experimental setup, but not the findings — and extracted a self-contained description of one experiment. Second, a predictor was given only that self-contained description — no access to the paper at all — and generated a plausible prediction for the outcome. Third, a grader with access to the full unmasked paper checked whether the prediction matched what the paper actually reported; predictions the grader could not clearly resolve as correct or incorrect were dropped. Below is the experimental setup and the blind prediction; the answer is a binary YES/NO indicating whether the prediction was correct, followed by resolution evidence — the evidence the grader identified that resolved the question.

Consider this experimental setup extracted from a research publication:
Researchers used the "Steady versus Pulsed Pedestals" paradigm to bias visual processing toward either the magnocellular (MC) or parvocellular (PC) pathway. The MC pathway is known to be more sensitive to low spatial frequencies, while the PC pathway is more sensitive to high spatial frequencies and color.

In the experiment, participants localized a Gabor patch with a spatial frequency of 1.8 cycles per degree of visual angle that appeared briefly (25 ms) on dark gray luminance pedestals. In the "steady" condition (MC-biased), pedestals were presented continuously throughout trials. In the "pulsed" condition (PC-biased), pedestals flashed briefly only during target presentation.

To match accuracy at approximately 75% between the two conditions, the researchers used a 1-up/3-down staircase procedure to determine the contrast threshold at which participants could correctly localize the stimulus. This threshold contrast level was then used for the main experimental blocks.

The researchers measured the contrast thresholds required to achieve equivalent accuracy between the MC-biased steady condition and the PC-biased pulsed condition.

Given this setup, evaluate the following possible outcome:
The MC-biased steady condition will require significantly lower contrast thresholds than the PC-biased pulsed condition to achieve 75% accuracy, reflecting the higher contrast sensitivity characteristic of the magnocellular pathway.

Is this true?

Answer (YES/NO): YES